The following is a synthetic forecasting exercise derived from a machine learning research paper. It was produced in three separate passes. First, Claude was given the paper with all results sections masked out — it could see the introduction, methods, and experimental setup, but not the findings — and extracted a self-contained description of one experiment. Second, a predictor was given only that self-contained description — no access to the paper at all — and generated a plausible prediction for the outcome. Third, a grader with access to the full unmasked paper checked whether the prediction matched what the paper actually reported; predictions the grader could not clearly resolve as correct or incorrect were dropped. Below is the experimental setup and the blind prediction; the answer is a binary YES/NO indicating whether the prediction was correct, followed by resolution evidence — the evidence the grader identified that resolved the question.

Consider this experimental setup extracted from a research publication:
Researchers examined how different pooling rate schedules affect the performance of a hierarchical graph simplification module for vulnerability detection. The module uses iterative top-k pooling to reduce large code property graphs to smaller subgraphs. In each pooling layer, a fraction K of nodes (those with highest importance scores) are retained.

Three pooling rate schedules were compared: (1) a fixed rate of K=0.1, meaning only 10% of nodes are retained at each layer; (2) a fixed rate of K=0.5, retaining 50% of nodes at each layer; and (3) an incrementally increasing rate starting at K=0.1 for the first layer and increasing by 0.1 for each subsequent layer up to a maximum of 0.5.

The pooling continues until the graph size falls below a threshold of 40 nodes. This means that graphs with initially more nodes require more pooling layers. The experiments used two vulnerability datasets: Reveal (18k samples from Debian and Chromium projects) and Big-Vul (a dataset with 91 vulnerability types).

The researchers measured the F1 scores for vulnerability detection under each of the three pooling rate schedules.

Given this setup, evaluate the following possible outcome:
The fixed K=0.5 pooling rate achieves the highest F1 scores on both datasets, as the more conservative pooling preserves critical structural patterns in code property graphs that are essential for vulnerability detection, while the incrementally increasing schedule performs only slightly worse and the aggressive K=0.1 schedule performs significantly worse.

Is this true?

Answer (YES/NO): NO